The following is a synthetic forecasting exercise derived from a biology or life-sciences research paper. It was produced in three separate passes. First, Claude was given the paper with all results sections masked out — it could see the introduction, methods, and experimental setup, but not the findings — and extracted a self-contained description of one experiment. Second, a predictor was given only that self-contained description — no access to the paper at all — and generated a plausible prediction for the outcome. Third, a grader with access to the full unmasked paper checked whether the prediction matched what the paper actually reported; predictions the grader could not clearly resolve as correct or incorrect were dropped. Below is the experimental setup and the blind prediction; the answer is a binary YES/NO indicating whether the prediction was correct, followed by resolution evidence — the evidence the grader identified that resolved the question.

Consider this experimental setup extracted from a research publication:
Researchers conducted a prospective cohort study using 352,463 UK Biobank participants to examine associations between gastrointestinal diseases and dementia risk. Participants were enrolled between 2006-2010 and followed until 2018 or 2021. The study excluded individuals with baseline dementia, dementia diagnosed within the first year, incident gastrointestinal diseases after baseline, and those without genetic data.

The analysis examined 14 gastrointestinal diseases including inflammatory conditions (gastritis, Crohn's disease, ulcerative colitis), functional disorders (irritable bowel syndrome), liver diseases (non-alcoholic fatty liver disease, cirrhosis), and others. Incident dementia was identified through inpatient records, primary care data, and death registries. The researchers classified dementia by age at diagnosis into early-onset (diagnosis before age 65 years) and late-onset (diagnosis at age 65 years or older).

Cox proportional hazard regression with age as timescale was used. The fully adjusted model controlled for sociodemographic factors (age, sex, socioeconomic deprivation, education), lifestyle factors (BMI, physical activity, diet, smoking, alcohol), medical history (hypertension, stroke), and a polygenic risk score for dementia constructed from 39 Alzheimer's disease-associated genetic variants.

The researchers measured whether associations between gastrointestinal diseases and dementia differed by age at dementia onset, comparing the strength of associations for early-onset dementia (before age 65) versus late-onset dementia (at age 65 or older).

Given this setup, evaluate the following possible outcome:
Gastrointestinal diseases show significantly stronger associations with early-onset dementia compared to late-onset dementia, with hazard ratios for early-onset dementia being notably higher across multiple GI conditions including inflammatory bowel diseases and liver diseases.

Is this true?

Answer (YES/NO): NO